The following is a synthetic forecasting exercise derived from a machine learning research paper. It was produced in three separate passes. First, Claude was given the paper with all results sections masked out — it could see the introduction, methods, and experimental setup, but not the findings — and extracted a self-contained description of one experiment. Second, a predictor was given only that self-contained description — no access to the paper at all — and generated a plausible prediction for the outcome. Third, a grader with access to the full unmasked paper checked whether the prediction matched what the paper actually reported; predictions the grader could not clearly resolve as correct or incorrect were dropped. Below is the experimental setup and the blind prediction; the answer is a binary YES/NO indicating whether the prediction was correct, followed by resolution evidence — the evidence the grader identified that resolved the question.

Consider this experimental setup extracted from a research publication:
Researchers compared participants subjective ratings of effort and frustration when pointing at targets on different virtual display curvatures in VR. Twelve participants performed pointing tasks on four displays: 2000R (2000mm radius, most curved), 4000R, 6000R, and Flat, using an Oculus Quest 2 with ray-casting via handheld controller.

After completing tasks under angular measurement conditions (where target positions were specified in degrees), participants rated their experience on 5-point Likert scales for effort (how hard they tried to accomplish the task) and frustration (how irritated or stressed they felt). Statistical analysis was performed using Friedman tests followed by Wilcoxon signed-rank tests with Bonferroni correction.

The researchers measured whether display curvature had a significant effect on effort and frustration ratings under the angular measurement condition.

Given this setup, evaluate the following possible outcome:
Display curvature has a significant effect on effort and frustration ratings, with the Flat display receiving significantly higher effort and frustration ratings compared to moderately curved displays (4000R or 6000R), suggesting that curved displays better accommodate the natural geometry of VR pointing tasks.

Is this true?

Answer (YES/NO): NO